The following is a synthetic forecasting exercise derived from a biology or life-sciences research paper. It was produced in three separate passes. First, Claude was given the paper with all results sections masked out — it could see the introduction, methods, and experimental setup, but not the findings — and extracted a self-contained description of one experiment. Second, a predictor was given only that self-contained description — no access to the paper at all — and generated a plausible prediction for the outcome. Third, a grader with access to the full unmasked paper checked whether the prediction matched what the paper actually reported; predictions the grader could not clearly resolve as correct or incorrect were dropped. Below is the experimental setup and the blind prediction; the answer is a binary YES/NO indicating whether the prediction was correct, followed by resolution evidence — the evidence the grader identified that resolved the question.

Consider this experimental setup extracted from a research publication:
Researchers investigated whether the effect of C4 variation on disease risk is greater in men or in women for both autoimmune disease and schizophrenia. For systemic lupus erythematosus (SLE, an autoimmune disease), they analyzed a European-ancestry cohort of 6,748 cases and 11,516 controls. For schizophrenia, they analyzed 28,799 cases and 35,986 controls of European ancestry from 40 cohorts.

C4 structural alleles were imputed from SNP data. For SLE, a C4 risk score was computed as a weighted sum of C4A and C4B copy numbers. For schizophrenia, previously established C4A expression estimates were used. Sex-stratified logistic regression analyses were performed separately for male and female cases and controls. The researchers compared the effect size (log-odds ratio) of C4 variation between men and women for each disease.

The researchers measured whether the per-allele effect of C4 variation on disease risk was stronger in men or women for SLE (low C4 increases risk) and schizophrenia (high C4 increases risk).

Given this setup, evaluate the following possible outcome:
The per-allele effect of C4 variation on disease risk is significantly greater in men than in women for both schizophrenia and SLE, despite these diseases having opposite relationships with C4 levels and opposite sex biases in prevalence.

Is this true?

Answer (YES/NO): YES